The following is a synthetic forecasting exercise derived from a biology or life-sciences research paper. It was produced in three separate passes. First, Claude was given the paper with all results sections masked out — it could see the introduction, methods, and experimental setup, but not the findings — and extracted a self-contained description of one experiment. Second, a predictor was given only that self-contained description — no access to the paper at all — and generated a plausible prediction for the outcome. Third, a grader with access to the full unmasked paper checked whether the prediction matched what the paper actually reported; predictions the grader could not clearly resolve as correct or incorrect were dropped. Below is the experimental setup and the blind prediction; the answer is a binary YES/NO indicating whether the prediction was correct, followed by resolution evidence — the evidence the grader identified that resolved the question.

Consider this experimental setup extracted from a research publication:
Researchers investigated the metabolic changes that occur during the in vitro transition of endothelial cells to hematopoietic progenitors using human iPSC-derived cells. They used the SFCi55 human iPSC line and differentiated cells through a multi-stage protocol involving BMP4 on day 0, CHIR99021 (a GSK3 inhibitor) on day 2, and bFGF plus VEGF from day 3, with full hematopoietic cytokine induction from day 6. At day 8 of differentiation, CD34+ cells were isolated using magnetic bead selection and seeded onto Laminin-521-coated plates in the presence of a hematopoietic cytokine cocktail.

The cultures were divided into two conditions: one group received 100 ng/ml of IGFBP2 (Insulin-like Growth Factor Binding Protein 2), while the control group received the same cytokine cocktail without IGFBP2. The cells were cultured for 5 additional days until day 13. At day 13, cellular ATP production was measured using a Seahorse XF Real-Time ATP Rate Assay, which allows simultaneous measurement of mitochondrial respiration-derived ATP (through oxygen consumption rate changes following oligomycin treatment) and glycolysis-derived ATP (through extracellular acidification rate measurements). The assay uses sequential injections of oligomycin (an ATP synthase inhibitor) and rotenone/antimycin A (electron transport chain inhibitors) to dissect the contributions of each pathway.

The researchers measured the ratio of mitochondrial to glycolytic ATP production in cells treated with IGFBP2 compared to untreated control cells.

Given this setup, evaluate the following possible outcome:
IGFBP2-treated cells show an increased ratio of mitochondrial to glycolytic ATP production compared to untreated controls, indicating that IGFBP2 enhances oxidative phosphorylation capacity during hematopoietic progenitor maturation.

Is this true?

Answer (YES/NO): YES